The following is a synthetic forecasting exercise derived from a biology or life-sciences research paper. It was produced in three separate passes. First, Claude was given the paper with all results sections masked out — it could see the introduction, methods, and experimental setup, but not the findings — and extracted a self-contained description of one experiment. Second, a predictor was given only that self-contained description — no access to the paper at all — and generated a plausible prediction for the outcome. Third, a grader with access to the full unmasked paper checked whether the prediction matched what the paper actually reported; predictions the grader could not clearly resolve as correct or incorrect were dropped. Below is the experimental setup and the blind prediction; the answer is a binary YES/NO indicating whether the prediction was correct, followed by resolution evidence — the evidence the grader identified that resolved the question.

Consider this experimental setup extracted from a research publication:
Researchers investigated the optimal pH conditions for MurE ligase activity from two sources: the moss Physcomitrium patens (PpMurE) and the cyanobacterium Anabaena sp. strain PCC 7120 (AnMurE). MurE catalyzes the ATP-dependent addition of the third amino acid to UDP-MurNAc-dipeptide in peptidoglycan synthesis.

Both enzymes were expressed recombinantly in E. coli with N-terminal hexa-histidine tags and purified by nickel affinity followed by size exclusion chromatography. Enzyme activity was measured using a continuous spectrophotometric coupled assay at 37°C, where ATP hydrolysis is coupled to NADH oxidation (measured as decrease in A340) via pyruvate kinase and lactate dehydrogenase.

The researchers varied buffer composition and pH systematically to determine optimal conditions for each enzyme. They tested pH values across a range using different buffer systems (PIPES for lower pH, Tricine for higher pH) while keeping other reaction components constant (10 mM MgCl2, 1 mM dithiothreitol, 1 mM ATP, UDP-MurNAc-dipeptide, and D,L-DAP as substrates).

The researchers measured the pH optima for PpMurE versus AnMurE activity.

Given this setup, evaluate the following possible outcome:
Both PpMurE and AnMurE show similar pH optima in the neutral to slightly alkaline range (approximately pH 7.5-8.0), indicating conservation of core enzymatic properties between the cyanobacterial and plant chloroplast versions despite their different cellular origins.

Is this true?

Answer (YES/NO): NO